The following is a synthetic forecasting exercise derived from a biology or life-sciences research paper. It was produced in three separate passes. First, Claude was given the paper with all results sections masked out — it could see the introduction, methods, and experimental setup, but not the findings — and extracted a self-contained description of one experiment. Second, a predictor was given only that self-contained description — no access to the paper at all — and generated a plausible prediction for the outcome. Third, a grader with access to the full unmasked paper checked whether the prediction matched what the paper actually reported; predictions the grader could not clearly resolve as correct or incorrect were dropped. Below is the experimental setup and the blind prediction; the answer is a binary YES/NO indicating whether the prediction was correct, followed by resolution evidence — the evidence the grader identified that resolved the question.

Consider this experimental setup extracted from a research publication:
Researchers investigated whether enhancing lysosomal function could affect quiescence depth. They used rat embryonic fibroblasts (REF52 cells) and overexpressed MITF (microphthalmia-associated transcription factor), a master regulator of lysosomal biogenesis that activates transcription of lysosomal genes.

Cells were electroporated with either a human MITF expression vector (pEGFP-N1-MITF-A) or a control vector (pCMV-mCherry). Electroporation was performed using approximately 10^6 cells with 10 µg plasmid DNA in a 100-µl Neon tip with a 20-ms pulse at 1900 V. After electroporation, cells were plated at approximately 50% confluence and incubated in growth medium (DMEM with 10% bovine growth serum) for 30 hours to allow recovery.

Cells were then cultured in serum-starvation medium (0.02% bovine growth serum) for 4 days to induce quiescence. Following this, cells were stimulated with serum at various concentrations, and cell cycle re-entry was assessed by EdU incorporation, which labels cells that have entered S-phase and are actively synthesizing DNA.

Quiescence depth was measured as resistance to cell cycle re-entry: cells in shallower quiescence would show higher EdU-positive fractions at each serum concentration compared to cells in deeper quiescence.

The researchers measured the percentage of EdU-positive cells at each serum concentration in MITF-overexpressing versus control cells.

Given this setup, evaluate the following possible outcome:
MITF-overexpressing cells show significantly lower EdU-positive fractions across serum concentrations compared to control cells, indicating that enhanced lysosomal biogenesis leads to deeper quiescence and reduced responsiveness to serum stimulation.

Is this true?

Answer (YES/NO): NO